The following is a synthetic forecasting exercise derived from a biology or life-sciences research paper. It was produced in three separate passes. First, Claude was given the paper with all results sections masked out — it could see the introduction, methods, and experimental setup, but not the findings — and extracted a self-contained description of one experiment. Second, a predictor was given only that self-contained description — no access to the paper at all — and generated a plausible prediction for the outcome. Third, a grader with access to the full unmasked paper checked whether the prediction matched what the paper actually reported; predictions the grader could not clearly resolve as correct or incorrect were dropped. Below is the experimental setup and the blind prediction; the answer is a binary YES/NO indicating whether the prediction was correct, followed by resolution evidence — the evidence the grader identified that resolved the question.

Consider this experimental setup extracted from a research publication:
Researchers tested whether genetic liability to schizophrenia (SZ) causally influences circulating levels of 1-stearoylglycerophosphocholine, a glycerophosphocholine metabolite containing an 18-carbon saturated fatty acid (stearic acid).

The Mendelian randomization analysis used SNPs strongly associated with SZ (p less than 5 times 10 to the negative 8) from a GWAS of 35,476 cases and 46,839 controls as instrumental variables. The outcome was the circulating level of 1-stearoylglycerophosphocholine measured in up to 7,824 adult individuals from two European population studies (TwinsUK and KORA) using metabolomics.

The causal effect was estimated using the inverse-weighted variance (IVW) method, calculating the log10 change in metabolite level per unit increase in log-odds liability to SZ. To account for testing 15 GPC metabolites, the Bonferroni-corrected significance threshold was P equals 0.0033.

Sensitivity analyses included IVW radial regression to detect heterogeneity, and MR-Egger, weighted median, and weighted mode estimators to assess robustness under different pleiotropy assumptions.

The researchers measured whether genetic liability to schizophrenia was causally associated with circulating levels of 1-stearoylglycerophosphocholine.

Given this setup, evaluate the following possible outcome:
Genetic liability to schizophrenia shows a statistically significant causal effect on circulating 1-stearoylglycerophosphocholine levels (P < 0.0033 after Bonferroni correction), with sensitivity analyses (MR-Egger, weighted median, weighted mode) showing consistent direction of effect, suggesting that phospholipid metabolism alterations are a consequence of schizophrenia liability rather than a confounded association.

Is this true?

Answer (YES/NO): NO